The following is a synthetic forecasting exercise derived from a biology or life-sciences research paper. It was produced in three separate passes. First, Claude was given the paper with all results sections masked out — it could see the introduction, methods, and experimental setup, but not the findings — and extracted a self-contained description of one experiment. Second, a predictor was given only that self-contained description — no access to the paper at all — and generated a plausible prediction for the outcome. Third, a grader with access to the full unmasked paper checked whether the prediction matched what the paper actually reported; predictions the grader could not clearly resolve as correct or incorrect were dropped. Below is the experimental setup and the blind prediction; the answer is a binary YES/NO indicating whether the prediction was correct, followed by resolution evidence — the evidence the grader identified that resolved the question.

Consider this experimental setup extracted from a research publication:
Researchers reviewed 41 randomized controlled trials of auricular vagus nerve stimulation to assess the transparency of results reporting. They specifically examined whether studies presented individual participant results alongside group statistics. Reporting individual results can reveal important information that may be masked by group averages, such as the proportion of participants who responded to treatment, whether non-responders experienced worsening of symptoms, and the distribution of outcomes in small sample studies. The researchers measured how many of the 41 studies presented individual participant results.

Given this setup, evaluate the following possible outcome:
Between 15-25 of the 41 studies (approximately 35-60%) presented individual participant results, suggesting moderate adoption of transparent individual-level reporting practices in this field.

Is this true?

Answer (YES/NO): NO